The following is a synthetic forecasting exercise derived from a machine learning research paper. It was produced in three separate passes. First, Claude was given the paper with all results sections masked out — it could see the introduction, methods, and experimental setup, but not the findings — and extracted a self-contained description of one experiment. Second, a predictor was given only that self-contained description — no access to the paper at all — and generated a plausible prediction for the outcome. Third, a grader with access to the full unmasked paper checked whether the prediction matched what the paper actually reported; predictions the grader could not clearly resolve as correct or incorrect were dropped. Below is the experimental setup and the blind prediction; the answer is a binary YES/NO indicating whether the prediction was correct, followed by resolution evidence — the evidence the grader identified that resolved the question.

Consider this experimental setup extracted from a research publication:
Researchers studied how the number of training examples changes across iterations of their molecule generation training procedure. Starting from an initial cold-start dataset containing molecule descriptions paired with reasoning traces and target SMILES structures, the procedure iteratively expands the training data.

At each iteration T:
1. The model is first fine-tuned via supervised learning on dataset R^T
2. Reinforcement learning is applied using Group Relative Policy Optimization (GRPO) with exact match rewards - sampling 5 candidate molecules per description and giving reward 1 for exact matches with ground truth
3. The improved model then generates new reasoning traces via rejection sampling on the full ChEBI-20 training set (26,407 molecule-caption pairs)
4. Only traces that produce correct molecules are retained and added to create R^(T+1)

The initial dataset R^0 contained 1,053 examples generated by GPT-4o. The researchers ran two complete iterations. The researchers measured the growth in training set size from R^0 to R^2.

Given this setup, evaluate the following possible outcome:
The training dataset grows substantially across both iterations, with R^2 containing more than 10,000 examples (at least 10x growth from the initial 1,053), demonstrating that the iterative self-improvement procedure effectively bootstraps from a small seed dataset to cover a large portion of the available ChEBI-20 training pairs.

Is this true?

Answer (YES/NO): NO